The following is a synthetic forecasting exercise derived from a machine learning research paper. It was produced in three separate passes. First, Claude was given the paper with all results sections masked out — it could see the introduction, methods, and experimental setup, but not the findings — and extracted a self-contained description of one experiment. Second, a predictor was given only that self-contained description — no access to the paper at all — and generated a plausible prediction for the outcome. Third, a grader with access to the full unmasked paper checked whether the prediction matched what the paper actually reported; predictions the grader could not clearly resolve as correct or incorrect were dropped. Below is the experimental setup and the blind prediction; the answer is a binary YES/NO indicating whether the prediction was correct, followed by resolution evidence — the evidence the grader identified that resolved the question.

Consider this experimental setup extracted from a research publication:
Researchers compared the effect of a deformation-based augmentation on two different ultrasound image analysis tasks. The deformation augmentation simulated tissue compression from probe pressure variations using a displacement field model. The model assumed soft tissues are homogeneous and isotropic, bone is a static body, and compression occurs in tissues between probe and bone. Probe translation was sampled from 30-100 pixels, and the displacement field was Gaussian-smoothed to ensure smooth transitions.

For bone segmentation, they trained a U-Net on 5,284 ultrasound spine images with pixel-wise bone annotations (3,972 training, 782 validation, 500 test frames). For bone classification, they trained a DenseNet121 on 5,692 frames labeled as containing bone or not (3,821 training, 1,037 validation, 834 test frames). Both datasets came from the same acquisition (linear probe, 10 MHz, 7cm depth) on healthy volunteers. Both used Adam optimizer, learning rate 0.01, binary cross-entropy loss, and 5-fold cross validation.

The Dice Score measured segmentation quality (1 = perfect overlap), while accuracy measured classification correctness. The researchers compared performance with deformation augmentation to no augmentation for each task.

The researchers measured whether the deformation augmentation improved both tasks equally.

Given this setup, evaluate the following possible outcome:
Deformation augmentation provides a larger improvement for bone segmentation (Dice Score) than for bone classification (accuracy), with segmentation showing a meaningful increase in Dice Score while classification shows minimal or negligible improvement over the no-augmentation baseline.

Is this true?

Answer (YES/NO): NO